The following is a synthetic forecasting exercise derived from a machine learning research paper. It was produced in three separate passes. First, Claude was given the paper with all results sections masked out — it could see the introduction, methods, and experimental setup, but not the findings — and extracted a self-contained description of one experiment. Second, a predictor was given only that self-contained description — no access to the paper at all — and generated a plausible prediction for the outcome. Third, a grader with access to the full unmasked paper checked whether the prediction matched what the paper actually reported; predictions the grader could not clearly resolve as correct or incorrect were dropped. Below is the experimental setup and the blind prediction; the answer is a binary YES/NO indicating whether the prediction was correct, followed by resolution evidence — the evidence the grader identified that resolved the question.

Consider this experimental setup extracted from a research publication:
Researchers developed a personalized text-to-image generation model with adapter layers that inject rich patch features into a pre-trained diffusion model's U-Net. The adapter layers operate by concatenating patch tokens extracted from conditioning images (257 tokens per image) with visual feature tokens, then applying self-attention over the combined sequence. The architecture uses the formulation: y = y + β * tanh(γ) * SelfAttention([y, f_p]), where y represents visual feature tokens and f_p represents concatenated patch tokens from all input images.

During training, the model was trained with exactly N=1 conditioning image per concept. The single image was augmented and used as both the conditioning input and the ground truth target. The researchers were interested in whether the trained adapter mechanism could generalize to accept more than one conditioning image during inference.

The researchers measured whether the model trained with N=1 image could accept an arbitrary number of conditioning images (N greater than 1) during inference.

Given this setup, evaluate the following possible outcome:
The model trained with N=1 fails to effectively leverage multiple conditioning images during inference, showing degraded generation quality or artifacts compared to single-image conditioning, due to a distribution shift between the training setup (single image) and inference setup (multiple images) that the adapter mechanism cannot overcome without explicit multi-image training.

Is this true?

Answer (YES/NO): NO